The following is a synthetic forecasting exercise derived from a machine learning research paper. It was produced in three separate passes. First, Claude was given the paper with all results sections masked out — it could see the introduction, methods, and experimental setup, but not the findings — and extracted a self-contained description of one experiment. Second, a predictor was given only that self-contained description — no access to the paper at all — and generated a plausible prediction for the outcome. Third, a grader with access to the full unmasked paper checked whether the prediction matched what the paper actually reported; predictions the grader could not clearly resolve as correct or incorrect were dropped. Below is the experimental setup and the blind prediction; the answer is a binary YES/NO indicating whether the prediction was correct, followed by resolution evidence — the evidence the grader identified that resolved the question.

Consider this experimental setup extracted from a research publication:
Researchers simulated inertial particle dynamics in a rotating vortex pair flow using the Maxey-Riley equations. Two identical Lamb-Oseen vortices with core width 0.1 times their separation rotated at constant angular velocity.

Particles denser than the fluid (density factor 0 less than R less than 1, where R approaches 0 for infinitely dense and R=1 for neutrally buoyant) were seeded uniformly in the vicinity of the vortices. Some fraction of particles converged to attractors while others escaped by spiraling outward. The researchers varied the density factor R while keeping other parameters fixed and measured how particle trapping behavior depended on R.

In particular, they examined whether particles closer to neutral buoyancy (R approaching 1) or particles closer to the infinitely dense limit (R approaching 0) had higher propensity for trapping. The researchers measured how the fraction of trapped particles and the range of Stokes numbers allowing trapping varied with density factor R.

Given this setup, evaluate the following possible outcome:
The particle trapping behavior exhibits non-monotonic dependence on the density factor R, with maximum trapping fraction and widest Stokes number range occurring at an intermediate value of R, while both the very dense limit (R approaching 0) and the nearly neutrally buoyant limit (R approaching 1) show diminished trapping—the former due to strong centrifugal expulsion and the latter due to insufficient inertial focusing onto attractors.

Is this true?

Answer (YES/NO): NO